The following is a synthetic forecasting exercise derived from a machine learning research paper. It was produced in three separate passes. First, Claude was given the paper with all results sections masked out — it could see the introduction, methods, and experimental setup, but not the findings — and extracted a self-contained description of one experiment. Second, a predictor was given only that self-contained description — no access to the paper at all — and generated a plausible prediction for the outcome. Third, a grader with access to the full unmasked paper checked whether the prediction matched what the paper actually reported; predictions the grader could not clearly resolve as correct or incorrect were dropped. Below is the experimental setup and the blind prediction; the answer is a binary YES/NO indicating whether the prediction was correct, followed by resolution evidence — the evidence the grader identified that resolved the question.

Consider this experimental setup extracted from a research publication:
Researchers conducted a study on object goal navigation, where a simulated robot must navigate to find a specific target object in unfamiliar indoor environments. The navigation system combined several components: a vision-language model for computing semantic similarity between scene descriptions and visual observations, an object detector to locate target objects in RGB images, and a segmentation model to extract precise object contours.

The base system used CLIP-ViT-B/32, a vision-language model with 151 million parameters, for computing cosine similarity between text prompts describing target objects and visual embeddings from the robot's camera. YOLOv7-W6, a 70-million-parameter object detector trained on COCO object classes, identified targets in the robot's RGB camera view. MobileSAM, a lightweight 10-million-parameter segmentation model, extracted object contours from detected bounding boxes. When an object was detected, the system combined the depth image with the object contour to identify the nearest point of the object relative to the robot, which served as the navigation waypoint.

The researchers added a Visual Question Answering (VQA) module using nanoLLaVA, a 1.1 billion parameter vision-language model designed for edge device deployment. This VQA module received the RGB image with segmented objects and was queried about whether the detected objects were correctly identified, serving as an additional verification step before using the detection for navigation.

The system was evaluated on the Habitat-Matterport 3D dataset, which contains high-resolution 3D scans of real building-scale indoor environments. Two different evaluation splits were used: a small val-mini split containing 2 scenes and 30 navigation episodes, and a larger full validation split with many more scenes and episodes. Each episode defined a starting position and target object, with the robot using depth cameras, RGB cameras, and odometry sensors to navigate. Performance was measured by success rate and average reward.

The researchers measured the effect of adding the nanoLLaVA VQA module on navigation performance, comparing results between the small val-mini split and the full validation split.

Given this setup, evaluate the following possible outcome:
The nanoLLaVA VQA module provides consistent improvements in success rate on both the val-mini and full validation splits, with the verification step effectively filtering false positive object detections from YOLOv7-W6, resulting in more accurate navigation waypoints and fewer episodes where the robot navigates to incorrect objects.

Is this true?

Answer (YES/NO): NO